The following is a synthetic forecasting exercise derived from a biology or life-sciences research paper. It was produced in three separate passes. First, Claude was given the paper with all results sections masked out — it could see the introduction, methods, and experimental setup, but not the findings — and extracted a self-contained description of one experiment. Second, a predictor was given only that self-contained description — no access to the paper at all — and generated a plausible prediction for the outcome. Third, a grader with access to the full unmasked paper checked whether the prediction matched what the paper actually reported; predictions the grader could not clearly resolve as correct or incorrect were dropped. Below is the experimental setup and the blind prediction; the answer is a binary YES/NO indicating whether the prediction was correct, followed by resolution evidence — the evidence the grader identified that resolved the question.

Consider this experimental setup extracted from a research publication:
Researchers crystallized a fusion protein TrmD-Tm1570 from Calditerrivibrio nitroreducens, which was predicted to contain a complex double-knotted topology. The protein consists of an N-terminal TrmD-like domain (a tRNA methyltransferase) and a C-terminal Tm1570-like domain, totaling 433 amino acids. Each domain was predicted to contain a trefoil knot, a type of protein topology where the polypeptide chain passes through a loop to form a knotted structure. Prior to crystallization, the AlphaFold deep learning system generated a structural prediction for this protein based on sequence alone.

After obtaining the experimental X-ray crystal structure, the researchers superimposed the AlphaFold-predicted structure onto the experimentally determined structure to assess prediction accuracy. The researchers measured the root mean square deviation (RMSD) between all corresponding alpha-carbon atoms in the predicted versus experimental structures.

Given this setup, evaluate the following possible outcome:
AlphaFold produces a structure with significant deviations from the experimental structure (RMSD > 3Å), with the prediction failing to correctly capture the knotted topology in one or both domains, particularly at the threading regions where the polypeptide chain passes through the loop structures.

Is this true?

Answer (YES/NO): NO